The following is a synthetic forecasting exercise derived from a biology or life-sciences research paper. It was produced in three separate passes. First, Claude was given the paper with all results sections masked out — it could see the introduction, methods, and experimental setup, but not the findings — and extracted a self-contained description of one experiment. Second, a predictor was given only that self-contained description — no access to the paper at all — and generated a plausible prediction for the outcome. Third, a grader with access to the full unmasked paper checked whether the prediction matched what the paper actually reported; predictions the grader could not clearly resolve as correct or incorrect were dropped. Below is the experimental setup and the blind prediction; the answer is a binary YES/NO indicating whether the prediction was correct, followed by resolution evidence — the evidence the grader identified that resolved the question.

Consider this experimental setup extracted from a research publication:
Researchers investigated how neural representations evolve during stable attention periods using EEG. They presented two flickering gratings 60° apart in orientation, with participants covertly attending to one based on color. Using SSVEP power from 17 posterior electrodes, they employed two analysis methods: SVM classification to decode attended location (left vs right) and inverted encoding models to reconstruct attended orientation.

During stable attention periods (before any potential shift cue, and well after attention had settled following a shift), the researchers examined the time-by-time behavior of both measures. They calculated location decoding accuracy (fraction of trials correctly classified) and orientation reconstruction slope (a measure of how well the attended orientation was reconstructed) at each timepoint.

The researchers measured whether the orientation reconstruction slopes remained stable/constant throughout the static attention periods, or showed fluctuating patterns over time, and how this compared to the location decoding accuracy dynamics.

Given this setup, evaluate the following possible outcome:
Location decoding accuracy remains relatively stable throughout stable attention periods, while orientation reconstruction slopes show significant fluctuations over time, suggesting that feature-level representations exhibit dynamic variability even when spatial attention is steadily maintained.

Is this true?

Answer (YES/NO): YES